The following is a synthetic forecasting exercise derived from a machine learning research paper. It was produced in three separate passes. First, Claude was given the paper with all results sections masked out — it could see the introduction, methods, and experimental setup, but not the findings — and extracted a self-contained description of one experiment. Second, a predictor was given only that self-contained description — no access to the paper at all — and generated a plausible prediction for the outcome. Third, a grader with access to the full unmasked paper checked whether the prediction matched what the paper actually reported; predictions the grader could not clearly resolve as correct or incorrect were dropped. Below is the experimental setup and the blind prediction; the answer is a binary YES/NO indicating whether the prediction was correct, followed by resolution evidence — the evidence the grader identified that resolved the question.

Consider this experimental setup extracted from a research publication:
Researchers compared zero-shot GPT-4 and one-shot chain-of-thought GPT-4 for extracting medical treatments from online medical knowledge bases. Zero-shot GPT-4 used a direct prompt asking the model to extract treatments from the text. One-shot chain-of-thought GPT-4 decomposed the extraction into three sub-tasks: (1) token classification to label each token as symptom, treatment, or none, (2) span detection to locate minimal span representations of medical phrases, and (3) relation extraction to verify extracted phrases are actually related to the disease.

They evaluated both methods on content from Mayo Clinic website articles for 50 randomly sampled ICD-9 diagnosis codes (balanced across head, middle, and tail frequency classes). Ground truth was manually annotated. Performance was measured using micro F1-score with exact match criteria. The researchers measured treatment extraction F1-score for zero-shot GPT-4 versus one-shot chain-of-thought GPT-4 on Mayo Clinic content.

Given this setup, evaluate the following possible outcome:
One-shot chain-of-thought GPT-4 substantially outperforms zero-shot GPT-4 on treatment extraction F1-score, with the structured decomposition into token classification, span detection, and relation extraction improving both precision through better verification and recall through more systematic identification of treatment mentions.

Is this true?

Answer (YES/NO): YES